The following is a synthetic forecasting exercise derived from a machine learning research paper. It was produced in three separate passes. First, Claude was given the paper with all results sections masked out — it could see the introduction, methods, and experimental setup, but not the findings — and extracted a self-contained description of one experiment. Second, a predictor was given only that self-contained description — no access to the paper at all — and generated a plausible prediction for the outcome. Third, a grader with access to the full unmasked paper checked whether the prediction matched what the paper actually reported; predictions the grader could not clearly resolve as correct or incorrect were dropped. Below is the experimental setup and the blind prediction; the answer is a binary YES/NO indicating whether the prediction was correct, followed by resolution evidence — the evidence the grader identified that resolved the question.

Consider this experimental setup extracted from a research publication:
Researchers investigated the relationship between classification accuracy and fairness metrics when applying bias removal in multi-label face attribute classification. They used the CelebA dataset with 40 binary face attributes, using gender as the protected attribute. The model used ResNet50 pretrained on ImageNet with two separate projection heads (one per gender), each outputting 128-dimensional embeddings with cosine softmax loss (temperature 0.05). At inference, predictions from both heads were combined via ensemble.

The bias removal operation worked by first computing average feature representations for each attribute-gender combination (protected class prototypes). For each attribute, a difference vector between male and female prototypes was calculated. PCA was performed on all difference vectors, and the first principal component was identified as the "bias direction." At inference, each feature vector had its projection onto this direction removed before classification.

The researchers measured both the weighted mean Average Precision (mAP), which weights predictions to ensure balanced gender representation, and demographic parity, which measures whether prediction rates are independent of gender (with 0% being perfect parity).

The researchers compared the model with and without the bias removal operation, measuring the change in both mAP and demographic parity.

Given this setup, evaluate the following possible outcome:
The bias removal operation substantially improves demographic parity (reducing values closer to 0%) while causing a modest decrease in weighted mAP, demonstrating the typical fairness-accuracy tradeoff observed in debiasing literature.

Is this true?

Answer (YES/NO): YES